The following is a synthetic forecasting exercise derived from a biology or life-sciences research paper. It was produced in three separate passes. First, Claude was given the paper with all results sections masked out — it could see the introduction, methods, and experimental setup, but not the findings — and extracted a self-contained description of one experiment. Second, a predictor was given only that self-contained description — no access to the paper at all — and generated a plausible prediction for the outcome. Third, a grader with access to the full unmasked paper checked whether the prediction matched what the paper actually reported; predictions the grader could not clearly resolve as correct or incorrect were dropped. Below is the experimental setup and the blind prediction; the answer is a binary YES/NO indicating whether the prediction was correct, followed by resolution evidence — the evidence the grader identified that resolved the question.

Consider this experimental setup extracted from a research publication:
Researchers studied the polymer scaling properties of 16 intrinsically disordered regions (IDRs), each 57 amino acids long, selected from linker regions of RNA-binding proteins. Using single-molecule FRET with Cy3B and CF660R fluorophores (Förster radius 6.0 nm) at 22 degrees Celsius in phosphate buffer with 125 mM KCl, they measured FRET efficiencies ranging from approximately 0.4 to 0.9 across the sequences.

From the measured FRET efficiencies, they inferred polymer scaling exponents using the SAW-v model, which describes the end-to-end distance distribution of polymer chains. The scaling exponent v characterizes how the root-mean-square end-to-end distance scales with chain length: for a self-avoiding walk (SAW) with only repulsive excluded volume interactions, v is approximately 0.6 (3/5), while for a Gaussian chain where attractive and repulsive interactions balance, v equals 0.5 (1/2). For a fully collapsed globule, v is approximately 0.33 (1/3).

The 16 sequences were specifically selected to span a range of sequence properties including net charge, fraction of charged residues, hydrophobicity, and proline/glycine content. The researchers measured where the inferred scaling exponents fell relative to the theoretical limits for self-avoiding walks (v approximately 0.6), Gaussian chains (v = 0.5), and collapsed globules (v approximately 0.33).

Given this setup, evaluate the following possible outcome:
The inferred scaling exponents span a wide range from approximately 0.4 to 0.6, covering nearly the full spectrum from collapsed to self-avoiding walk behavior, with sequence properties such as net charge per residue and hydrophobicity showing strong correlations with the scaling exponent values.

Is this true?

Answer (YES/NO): NO